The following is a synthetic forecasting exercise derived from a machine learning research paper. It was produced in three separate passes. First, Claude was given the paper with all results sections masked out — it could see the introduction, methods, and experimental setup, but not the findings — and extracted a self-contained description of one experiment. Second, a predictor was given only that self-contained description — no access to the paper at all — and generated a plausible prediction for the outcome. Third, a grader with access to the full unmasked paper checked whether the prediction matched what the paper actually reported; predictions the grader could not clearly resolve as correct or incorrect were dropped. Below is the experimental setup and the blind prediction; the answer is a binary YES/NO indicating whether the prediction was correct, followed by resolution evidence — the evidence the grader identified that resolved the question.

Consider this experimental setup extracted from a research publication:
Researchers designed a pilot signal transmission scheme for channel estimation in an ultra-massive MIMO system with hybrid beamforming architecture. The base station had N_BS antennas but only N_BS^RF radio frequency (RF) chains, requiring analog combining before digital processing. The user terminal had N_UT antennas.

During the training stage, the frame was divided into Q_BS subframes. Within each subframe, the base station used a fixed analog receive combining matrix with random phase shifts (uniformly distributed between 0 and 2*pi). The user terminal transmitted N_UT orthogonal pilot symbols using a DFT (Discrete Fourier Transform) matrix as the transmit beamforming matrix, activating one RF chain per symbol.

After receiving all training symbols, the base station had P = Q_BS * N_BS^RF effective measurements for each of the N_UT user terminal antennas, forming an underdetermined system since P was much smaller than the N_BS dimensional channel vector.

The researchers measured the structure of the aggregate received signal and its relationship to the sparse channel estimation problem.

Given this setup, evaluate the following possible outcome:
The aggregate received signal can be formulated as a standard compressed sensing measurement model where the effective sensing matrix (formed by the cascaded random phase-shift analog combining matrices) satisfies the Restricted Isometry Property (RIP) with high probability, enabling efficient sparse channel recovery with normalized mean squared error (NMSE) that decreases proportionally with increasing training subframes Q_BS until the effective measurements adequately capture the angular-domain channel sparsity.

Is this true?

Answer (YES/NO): NO